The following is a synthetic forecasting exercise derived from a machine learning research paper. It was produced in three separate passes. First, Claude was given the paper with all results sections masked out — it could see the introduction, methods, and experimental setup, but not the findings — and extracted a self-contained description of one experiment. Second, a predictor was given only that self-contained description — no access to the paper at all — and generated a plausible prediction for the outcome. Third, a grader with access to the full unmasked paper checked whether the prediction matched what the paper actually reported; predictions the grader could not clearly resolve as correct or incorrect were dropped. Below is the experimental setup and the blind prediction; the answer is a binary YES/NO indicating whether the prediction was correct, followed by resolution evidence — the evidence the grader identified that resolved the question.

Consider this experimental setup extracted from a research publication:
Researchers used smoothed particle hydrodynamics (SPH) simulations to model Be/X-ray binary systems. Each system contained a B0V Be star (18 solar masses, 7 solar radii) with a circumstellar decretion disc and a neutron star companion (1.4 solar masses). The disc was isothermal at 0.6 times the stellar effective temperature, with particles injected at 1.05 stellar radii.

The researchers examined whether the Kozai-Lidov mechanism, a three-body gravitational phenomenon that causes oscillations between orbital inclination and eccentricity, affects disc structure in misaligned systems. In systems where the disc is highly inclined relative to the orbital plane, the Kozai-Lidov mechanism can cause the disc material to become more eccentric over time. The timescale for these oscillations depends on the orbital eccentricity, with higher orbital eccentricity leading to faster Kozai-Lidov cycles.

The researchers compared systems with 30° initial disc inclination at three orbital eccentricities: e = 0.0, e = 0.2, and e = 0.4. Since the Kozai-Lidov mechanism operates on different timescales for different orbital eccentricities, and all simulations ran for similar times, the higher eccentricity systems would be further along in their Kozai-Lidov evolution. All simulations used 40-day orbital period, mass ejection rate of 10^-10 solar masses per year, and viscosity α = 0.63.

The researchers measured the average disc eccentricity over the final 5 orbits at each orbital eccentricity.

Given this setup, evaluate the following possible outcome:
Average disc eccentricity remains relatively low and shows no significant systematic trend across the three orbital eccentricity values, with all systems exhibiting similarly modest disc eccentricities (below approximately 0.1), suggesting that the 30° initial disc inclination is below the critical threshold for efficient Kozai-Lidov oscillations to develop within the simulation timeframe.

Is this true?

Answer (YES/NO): NO